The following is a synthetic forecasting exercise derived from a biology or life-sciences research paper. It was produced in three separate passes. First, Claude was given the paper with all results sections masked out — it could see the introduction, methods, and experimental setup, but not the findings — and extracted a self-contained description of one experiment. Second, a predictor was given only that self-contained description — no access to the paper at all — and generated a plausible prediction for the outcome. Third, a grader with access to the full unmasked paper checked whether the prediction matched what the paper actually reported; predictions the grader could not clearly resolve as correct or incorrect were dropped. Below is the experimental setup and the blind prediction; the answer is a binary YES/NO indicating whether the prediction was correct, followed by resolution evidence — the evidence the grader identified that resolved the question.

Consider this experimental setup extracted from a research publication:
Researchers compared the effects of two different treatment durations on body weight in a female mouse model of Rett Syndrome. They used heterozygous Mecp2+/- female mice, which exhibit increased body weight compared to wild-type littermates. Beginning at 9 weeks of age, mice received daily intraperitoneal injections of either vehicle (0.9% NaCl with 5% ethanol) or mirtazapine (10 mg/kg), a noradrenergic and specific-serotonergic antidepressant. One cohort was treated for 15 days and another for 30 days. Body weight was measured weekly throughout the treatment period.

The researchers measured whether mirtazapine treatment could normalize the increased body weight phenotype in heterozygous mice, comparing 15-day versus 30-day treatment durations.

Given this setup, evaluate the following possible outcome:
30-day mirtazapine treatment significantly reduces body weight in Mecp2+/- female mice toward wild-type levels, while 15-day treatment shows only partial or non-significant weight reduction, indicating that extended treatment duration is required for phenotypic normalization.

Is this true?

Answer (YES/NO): YES